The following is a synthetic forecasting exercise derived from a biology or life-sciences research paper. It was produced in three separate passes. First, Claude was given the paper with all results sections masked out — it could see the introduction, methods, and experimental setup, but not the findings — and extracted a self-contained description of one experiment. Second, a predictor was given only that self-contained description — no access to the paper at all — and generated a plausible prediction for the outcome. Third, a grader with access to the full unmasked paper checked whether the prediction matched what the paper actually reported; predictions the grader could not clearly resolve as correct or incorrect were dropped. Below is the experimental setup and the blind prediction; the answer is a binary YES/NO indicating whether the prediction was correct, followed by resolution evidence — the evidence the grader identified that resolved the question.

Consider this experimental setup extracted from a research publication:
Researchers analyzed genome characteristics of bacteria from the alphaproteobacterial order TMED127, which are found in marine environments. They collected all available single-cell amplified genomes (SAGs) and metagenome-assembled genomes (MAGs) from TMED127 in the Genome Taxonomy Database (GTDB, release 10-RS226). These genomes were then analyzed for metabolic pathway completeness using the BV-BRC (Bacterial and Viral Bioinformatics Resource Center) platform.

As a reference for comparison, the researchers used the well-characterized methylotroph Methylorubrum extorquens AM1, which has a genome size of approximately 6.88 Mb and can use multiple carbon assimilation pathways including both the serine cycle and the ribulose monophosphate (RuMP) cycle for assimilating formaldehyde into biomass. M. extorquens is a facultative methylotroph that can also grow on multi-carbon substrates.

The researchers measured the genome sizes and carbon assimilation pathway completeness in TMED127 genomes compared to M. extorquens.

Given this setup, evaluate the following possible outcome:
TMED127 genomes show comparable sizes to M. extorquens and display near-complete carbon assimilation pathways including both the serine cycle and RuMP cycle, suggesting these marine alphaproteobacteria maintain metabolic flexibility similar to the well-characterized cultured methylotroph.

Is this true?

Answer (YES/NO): NO